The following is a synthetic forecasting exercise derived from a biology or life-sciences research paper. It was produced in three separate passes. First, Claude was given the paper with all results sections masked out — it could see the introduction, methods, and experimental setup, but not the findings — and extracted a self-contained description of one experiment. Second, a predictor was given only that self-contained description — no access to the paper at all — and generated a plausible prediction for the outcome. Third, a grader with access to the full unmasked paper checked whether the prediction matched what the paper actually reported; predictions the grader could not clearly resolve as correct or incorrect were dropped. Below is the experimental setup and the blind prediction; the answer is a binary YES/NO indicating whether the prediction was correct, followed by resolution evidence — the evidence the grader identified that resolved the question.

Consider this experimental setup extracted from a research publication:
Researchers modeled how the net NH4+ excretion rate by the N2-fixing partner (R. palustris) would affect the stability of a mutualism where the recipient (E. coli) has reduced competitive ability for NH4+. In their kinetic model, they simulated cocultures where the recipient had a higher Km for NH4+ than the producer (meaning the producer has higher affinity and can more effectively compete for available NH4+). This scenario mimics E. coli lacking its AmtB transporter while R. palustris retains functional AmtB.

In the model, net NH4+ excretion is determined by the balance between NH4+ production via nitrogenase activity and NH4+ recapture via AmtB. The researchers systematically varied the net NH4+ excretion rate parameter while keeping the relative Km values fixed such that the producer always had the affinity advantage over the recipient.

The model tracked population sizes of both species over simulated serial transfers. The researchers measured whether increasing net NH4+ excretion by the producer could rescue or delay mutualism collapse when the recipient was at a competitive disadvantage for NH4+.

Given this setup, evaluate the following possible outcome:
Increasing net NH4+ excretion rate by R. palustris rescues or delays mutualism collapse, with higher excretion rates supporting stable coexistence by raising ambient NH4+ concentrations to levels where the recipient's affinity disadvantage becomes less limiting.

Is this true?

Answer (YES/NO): YES